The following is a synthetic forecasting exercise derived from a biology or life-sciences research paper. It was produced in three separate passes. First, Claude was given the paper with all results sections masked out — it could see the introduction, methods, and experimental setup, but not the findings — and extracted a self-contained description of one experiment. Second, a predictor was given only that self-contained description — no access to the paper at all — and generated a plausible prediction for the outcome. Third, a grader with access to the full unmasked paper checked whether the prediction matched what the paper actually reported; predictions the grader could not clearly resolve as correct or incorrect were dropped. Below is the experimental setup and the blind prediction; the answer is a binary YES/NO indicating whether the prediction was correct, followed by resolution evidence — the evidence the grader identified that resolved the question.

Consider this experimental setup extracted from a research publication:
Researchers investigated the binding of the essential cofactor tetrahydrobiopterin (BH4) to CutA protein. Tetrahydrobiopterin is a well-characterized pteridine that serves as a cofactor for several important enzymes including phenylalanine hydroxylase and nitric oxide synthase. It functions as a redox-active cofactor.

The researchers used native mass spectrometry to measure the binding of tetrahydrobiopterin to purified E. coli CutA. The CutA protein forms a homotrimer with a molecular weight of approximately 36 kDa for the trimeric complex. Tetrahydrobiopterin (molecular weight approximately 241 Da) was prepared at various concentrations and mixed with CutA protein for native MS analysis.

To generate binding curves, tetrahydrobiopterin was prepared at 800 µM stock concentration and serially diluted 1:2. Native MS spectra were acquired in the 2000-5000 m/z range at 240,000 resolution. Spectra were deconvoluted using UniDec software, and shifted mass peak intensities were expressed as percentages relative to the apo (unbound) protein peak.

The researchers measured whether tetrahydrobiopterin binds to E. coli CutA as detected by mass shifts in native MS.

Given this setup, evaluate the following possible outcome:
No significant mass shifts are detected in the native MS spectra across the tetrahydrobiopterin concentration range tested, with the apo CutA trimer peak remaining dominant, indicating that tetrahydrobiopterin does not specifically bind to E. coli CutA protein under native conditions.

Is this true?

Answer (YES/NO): NO